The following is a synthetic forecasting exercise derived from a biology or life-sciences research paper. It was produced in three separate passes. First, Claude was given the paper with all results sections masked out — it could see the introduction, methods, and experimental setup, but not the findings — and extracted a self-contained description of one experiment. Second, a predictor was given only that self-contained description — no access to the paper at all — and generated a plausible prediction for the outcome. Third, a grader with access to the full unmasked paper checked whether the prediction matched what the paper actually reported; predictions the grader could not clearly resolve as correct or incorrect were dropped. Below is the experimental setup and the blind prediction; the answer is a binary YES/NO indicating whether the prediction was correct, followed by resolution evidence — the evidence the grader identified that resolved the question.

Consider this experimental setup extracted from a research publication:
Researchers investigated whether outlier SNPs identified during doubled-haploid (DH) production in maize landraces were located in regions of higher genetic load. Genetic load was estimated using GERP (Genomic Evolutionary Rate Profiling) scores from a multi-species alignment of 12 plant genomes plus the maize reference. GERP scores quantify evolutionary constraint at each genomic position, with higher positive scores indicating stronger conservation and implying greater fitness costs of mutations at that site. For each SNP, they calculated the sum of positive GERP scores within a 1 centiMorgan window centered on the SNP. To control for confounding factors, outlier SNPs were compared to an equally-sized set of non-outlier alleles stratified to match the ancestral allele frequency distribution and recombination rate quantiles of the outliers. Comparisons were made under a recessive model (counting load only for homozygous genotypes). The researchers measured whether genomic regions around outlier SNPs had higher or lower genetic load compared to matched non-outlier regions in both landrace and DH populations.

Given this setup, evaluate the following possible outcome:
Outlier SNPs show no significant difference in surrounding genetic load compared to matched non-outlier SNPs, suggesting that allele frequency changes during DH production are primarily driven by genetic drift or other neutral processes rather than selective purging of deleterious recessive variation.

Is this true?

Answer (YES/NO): NO